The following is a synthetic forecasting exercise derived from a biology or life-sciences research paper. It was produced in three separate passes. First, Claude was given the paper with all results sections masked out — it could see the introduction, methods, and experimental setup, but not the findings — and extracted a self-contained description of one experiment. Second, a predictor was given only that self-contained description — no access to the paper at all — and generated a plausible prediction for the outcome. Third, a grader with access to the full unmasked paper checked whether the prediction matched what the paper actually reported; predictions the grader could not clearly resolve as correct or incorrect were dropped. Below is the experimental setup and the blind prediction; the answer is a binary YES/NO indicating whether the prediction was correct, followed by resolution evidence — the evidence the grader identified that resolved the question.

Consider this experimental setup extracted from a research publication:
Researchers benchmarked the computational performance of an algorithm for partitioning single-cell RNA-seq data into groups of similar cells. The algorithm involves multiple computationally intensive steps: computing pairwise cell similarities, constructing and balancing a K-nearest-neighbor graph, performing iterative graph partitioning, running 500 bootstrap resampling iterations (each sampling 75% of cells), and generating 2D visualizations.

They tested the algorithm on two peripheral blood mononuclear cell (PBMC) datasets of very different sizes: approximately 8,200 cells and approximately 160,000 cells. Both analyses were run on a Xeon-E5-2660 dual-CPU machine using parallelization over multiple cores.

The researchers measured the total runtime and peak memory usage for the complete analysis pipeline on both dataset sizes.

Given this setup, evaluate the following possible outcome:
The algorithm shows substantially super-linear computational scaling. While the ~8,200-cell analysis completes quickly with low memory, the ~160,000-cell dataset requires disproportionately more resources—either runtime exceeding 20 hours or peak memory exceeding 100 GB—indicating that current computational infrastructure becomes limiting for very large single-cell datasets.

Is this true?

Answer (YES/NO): NO